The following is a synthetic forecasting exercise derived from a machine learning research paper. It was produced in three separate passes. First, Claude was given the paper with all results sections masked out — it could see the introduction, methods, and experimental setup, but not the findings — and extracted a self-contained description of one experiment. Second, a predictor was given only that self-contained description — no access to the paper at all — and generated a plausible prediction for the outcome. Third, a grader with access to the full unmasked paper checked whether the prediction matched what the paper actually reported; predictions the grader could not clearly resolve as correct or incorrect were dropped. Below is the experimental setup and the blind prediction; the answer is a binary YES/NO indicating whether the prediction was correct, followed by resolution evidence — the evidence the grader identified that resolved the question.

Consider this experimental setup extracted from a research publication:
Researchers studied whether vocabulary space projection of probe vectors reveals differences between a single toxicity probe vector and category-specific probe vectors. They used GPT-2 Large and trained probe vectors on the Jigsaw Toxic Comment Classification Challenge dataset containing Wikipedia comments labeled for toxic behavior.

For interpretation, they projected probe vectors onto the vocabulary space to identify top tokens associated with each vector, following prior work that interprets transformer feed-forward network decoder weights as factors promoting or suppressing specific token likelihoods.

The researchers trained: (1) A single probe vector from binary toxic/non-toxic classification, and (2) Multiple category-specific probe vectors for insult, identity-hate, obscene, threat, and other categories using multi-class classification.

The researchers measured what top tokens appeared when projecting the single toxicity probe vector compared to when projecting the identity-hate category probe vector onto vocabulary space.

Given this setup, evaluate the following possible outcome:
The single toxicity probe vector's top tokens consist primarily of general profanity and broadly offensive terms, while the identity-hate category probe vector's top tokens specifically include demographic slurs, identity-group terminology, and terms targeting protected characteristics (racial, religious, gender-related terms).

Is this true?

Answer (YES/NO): YES